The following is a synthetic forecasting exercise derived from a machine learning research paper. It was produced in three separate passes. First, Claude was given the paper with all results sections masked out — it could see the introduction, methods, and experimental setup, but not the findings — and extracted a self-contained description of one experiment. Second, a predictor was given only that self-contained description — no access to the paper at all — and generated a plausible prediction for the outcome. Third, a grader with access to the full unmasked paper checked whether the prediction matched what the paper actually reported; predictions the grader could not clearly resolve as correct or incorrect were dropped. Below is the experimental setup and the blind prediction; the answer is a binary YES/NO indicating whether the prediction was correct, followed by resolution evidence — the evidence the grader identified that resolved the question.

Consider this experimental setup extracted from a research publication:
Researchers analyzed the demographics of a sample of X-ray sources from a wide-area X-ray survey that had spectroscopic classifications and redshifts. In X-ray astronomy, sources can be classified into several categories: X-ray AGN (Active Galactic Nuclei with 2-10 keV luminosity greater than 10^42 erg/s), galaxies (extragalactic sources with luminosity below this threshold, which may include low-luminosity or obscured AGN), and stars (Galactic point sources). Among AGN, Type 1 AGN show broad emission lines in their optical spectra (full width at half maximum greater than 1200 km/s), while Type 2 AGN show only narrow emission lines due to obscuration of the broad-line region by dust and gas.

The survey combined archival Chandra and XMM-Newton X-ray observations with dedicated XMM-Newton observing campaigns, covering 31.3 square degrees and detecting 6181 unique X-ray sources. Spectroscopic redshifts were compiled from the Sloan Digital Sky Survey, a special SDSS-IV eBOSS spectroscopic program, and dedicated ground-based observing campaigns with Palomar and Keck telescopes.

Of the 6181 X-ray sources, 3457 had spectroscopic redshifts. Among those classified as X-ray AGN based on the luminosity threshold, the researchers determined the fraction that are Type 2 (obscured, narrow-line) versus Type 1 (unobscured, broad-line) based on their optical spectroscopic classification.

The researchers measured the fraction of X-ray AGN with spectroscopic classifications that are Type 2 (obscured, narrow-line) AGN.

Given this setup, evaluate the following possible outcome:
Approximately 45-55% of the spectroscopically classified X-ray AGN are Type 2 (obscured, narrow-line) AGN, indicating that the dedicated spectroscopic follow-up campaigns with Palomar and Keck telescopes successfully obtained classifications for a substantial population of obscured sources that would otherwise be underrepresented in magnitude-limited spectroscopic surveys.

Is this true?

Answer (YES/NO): NO